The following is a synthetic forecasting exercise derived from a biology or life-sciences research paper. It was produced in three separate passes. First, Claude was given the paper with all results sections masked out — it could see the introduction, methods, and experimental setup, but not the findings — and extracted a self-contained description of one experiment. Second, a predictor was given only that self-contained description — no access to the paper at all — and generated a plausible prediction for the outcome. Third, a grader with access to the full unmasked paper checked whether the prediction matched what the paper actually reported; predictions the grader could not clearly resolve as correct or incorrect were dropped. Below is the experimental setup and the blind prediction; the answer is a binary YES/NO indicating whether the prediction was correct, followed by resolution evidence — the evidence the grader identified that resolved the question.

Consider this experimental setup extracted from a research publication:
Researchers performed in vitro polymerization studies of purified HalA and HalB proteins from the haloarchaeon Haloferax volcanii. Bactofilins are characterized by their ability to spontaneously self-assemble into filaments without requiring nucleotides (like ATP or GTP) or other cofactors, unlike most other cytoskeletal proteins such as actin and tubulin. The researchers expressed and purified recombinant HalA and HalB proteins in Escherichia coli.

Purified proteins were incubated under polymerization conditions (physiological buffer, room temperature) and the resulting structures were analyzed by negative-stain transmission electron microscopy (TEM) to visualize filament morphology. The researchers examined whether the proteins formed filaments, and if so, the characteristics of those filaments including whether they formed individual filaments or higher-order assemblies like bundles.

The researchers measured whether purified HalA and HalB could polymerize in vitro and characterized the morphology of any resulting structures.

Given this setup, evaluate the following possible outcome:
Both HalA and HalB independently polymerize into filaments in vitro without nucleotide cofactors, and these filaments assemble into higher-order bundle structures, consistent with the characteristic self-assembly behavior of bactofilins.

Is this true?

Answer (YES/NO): YES